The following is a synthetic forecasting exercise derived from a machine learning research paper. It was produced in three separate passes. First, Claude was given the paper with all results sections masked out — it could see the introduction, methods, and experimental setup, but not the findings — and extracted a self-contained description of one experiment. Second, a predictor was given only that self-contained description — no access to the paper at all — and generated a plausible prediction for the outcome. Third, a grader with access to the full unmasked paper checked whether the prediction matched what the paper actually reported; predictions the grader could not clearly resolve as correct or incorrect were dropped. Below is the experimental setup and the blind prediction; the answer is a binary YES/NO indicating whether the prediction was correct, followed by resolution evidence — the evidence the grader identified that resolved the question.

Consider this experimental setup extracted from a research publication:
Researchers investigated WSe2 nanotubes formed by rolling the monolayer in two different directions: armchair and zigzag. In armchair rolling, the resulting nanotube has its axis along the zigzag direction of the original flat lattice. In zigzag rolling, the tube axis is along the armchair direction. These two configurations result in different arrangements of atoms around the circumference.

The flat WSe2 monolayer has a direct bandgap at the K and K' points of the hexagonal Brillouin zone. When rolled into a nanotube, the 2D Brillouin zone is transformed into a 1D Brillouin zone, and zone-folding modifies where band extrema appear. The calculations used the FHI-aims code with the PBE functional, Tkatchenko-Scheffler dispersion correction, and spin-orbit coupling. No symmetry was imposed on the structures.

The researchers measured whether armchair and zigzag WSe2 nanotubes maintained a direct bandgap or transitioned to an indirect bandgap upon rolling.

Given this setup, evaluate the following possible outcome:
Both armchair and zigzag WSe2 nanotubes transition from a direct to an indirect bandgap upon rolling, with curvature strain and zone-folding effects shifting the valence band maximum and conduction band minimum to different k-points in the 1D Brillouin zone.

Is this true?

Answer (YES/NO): NO